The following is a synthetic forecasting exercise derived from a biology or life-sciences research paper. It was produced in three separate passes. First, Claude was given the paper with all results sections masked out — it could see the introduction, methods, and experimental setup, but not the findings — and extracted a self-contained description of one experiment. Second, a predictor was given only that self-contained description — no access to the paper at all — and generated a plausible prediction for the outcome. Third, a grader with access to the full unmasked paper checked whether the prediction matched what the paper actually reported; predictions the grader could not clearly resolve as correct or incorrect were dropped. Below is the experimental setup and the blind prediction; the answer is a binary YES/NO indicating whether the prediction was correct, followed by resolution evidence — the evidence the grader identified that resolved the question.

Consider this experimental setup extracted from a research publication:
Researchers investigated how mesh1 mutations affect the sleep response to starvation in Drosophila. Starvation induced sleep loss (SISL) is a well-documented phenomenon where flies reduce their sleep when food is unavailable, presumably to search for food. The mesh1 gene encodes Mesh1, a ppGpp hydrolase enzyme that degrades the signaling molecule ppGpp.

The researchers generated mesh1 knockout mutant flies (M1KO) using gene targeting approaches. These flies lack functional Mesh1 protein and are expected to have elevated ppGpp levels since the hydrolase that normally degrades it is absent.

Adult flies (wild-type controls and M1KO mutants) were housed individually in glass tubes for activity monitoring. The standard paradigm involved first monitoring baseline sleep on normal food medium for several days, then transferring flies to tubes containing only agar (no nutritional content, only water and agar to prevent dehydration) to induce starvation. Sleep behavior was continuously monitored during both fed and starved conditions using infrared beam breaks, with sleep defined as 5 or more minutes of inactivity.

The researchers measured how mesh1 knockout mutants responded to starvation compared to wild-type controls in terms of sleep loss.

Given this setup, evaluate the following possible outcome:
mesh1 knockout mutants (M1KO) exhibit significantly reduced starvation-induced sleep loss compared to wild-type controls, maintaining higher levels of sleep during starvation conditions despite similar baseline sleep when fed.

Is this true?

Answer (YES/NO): NO